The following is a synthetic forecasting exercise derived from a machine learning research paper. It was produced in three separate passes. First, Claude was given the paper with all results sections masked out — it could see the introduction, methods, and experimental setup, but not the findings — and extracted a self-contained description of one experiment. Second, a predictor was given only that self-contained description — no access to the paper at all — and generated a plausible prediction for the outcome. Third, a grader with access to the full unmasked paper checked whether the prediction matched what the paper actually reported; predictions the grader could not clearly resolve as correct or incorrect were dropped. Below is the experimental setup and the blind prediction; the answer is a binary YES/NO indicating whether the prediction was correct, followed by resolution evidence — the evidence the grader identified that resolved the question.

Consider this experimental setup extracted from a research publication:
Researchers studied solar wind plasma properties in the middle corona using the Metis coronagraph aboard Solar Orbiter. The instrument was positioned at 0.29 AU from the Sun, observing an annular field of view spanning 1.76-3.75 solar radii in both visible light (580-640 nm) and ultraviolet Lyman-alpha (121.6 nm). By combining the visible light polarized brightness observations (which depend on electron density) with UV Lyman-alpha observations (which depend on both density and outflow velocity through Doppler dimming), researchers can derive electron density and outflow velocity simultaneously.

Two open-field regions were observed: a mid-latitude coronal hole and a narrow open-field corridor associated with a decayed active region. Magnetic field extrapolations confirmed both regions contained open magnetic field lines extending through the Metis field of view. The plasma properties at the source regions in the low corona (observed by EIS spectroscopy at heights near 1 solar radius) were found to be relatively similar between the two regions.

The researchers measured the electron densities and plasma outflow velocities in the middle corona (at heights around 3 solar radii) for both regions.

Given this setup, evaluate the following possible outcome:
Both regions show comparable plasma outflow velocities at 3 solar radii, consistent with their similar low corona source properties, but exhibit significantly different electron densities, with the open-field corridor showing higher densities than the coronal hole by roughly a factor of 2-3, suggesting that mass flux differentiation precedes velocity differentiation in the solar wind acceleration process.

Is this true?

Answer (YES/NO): NO